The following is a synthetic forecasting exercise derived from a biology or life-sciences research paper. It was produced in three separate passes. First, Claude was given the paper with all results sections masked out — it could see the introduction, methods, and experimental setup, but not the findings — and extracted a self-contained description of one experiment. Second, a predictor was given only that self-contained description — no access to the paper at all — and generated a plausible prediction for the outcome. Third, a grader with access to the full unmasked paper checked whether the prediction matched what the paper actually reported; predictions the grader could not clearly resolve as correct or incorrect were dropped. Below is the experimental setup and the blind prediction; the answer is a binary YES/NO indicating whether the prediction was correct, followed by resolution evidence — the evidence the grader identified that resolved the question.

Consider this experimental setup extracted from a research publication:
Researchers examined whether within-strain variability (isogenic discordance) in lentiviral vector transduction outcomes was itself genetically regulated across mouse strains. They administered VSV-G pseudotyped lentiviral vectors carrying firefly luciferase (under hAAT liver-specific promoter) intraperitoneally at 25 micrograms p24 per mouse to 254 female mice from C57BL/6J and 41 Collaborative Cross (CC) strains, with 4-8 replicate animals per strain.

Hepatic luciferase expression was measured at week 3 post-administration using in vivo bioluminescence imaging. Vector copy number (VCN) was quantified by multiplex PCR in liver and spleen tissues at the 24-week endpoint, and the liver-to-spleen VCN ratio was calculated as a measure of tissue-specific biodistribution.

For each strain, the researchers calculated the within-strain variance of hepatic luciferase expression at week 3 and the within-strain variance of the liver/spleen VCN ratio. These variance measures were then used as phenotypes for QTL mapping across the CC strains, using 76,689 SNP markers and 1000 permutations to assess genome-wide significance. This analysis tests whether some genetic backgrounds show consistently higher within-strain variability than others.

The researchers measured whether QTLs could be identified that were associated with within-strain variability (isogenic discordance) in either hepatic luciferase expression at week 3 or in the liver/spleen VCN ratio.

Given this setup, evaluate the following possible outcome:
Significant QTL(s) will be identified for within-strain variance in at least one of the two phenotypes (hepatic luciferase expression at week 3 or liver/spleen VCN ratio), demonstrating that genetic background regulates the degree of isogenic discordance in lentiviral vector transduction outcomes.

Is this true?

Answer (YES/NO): YES